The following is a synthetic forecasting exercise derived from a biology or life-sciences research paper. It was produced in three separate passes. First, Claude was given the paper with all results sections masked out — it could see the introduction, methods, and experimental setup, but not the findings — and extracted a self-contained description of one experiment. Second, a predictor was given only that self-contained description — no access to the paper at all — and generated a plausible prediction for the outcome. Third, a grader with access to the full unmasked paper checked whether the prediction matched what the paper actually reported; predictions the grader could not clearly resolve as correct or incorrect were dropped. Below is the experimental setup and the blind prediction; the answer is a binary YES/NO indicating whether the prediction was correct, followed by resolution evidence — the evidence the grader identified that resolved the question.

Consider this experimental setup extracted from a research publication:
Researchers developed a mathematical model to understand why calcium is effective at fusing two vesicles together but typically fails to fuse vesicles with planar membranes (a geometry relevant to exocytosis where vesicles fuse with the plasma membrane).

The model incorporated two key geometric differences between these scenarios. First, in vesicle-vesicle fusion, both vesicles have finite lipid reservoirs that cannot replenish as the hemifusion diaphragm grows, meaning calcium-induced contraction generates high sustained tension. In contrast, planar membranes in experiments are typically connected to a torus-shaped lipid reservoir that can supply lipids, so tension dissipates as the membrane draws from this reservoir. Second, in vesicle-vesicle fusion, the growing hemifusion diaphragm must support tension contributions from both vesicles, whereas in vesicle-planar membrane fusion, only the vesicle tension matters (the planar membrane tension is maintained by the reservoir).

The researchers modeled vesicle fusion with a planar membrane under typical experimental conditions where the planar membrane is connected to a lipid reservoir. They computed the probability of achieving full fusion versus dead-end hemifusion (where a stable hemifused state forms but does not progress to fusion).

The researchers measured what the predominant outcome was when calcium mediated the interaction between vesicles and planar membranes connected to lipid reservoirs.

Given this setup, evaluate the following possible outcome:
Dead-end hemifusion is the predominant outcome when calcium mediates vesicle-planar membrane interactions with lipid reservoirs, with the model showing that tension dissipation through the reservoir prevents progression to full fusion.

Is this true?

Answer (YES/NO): YES